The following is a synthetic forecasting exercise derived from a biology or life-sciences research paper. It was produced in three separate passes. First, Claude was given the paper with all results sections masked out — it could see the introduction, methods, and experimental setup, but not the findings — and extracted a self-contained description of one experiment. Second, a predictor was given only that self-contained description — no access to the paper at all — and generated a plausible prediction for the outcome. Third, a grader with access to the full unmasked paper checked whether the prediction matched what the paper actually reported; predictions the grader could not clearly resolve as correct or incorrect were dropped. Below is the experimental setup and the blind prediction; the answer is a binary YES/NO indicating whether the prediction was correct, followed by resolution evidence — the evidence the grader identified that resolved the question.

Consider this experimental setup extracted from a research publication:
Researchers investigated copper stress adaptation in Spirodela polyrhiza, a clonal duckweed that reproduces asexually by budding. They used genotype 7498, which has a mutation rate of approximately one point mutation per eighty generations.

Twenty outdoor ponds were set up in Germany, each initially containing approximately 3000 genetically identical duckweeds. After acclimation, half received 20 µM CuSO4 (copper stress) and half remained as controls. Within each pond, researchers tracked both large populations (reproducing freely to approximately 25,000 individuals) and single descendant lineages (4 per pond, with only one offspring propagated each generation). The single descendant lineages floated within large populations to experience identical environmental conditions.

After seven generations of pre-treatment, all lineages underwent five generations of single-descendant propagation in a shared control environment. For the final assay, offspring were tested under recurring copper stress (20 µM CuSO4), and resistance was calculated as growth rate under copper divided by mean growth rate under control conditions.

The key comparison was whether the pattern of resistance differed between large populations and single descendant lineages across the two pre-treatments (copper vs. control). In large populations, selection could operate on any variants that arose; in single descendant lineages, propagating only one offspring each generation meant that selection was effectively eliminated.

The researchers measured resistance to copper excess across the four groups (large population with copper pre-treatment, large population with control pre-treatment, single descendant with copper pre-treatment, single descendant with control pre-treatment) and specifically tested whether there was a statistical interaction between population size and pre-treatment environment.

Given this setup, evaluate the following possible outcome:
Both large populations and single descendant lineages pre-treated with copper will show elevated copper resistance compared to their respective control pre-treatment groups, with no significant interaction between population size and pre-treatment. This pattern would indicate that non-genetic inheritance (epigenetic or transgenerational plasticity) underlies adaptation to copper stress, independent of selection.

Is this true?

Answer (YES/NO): NO